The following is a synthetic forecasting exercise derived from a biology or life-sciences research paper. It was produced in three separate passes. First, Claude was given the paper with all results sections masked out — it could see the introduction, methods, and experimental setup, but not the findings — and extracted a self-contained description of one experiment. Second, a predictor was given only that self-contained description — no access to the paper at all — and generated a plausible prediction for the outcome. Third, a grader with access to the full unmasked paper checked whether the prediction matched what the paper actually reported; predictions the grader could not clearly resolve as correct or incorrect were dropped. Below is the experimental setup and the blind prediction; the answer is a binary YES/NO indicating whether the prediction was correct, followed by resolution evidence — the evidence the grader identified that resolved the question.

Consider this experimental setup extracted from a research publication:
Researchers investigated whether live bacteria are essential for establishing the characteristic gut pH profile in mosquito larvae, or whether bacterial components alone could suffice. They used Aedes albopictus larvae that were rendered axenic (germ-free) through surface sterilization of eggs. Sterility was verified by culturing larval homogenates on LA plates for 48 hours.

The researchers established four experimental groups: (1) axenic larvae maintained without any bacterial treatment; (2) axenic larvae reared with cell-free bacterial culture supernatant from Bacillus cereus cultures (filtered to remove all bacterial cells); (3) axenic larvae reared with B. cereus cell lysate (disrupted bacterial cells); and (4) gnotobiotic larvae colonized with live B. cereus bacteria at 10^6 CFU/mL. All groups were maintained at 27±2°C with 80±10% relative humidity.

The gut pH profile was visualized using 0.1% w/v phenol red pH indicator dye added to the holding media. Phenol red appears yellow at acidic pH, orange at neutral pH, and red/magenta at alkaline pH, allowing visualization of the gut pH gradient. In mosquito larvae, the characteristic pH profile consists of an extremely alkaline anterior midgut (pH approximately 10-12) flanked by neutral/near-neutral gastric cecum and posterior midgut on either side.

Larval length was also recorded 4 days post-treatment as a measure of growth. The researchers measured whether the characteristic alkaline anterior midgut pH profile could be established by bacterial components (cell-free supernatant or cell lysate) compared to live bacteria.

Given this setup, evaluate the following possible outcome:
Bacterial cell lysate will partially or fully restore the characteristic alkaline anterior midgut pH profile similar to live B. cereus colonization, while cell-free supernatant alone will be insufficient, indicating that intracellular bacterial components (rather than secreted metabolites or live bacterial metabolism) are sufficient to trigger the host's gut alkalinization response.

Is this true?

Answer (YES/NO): NO